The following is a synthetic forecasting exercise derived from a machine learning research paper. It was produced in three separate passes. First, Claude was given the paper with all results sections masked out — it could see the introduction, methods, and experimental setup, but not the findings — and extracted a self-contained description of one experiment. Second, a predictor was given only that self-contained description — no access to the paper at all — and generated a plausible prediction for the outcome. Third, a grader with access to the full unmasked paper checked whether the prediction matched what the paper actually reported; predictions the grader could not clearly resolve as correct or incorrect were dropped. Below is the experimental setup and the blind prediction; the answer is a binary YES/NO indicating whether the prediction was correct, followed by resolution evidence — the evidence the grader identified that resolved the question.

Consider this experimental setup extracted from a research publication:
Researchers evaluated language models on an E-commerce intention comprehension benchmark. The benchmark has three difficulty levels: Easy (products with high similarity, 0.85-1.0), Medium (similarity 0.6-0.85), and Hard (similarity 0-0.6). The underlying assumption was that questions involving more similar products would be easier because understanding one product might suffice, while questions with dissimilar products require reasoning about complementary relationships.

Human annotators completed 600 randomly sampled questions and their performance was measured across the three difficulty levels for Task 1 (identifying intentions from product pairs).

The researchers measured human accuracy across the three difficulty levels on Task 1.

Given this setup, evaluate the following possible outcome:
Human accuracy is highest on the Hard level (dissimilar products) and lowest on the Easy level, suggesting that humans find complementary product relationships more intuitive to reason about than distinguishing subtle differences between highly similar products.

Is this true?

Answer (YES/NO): YES